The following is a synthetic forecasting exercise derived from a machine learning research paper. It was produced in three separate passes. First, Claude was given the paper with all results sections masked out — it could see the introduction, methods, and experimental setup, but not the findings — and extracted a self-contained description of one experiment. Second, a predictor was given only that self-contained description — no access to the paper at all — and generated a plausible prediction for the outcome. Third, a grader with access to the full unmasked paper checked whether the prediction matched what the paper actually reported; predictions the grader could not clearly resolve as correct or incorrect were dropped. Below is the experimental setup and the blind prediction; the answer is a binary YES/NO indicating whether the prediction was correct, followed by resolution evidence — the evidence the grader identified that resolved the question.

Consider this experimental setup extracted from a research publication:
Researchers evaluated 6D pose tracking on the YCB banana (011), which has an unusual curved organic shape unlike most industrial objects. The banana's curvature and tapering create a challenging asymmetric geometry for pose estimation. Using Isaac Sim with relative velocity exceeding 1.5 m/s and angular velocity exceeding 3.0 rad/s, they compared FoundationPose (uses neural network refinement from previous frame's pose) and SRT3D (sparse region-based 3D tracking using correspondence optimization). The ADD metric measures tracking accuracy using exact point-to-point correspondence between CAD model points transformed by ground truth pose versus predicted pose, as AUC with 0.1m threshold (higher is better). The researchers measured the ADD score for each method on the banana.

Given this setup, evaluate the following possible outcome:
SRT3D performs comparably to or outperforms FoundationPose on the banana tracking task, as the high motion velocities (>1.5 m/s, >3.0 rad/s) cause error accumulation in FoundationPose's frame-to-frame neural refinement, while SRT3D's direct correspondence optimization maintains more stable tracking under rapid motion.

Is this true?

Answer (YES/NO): NO